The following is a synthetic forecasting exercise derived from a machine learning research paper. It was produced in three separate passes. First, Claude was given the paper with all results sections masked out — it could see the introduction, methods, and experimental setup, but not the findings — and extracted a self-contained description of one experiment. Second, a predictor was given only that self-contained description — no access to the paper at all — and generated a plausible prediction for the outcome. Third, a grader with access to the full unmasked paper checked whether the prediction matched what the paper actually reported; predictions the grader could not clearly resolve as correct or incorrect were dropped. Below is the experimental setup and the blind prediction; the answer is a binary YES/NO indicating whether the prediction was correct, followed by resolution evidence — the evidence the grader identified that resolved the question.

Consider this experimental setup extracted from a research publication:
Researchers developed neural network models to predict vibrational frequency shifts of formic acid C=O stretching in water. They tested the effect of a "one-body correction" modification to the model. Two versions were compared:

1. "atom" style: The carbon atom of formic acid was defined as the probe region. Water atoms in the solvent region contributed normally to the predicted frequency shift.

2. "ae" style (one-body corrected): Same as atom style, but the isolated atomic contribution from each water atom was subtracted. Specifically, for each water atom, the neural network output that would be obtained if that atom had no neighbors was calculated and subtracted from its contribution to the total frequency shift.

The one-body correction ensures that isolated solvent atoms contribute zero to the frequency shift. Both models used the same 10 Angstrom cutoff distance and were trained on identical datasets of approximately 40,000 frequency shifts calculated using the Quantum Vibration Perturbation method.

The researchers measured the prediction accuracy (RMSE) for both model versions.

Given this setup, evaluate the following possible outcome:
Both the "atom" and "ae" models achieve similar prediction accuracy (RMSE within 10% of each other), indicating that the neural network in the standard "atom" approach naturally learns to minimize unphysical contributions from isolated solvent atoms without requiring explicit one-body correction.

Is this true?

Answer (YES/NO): NO